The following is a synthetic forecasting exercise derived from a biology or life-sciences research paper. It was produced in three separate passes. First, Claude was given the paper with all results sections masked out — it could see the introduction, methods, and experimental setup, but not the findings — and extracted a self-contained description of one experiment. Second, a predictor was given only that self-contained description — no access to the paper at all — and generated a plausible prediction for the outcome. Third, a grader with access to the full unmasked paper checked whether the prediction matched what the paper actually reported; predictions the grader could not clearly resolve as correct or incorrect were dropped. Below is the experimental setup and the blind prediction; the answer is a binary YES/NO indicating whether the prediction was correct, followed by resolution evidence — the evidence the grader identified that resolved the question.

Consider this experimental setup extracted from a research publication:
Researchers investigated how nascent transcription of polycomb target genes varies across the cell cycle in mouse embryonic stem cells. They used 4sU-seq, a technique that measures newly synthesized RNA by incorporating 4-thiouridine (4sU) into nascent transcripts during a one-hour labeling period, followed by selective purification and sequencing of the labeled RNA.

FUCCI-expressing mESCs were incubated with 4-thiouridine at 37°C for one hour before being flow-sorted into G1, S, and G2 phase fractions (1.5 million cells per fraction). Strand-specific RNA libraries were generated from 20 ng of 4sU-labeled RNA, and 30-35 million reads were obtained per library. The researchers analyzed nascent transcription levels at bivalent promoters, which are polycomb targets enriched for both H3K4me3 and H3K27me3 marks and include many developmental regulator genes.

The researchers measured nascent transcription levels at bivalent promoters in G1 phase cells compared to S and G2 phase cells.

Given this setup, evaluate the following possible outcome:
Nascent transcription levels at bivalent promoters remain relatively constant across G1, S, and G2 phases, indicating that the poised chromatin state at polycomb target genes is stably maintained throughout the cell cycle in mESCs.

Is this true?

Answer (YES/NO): NO